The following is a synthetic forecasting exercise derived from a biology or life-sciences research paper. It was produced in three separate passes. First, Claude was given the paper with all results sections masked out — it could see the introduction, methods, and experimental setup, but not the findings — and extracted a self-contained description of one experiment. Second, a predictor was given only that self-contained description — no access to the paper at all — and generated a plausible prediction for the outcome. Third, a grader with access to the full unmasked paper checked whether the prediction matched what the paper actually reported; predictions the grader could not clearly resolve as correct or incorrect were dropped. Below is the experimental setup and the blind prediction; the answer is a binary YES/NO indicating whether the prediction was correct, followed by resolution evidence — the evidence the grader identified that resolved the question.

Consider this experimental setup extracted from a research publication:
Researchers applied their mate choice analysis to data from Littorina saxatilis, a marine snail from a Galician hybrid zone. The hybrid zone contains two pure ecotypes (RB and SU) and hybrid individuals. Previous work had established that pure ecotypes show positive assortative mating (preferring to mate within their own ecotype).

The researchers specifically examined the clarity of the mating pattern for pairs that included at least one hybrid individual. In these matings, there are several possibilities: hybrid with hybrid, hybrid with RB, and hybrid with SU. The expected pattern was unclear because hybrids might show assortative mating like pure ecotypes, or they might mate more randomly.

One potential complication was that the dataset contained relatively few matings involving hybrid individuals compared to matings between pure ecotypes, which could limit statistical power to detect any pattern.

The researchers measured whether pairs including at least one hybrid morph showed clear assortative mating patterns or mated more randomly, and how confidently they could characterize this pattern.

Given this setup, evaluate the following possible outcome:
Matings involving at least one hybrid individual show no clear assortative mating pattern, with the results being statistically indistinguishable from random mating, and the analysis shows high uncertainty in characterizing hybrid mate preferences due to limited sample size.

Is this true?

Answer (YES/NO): NO